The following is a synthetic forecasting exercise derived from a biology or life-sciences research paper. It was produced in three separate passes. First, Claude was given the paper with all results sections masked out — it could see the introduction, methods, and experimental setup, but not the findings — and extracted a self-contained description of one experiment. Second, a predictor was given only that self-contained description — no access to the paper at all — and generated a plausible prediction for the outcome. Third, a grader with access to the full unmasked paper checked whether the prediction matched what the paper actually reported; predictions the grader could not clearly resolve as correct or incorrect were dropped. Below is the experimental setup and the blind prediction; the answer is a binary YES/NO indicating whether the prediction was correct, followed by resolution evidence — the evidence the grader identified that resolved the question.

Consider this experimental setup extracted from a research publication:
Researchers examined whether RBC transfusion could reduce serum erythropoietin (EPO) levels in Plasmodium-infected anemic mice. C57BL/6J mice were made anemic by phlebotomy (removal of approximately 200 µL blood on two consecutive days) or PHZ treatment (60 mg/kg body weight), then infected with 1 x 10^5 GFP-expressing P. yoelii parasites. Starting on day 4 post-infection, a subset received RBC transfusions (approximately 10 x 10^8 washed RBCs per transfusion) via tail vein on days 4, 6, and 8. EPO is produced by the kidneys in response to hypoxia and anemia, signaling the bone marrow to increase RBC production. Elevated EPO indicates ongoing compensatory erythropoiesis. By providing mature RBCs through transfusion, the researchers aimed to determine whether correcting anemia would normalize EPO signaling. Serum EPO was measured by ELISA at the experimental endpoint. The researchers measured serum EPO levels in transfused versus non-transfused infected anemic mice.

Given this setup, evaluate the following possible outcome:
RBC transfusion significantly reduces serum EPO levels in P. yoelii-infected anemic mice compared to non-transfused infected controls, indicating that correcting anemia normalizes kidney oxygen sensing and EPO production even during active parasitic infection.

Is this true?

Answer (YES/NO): YES